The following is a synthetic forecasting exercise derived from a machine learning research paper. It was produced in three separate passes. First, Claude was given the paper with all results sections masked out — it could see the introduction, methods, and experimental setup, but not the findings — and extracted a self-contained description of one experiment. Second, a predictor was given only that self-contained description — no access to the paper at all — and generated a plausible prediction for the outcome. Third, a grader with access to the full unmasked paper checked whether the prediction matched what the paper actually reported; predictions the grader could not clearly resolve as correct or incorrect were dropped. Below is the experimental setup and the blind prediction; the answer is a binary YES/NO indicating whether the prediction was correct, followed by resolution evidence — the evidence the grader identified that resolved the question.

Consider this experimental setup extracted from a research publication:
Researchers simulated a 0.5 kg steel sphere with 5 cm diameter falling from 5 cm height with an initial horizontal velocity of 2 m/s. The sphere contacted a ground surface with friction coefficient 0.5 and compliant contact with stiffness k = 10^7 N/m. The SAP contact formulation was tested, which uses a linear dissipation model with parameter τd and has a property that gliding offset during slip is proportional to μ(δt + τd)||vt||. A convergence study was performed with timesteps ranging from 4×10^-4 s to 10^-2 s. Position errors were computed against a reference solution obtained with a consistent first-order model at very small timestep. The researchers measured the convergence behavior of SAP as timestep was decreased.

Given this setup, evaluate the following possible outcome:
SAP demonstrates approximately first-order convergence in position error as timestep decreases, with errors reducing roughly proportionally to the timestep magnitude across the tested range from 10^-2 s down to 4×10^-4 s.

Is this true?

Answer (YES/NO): NO